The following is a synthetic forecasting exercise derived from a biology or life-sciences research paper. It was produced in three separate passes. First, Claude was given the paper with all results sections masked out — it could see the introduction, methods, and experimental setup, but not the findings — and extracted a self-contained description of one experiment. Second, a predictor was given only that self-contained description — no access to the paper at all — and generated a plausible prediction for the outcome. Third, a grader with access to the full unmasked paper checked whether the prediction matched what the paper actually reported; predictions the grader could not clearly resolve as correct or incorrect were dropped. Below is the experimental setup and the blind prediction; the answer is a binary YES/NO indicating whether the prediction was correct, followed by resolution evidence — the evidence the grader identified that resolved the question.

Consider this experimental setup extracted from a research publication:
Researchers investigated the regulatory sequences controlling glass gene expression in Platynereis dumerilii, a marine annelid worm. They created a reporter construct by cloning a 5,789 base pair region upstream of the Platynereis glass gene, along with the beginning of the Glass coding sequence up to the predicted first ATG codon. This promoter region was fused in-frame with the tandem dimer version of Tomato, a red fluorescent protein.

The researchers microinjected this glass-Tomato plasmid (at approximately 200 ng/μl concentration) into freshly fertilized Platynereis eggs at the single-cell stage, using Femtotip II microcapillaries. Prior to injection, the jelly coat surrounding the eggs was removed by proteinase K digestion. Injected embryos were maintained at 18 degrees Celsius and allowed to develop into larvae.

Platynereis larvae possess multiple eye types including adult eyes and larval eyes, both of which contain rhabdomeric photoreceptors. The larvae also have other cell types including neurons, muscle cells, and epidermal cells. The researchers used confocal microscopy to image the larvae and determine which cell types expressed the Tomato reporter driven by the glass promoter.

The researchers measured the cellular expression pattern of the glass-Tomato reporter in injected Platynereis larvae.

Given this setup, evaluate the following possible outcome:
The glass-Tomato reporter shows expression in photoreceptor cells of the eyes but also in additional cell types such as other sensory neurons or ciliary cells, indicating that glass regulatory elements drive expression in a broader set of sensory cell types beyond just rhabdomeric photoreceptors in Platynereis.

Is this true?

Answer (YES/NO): NO